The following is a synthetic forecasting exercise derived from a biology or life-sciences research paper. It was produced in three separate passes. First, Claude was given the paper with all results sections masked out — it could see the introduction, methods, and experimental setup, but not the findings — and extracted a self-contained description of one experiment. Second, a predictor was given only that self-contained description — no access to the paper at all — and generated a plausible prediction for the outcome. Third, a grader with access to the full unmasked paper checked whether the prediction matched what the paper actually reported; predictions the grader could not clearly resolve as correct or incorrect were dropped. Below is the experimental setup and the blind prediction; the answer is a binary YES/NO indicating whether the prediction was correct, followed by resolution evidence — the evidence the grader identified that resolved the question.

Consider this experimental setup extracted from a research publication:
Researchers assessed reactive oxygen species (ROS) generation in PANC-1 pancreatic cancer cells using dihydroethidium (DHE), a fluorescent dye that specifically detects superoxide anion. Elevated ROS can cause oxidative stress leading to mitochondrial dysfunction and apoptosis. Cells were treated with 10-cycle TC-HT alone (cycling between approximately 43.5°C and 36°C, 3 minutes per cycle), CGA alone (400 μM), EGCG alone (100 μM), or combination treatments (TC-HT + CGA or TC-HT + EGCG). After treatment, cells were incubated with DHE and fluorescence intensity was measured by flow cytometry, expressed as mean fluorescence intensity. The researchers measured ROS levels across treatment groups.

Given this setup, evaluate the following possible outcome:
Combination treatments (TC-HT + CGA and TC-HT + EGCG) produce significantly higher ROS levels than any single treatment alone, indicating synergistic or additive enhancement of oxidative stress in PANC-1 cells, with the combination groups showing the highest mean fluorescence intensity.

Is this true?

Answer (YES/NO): YES